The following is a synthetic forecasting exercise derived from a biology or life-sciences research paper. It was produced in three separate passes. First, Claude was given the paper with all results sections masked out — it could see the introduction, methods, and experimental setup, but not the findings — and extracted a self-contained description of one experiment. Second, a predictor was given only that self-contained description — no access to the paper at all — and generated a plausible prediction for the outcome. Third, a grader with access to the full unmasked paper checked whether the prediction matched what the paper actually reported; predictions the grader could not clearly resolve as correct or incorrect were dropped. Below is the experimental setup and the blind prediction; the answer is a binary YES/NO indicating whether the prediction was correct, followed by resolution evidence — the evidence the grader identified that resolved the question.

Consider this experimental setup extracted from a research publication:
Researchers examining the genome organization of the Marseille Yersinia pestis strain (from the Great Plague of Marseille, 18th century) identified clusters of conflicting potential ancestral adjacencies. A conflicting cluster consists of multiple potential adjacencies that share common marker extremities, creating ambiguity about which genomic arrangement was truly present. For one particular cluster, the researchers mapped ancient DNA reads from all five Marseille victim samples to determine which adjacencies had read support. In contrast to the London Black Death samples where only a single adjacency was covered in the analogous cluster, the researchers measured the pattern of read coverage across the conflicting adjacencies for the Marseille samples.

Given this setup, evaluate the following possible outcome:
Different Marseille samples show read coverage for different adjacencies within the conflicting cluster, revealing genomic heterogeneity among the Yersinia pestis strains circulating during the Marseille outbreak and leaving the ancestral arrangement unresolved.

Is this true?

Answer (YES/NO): NO